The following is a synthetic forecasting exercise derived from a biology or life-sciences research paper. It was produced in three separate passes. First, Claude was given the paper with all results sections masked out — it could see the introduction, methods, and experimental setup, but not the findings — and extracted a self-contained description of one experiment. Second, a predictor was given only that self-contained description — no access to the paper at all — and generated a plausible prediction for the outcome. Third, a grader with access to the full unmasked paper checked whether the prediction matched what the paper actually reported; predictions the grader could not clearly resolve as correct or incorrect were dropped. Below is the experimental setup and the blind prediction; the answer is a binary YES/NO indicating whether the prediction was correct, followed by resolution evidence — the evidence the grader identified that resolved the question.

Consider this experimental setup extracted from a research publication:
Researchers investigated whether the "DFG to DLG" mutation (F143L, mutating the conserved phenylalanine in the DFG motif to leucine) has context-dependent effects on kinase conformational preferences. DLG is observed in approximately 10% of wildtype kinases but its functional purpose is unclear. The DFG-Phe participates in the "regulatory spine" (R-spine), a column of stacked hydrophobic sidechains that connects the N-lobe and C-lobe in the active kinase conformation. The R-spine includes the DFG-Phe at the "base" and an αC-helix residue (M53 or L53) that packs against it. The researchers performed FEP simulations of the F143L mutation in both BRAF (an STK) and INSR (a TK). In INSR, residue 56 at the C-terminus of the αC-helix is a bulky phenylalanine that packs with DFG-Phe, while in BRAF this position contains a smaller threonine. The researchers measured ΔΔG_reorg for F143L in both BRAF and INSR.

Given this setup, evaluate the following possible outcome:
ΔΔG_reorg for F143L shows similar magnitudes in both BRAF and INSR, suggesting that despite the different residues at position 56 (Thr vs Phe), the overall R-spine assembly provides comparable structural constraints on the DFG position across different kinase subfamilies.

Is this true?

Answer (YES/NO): NO